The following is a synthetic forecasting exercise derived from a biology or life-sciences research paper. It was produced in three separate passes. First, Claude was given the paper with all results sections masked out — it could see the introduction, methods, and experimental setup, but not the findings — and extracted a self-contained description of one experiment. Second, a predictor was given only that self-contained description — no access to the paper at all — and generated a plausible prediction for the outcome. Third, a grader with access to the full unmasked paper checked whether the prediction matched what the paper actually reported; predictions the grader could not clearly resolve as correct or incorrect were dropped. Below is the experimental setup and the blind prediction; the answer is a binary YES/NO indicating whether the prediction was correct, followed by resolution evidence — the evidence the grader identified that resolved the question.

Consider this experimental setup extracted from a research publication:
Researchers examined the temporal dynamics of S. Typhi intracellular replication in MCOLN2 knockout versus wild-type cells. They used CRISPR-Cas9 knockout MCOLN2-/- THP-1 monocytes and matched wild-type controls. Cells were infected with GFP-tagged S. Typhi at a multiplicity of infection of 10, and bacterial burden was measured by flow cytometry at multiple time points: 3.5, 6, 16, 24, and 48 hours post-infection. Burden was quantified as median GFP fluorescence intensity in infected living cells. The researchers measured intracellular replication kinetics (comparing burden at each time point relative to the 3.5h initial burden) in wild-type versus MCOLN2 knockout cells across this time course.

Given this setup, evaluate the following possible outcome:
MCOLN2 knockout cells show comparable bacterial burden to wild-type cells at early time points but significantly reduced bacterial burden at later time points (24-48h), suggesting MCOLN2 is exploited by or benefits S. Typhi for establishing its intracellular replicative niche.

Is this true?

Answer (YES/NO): NO